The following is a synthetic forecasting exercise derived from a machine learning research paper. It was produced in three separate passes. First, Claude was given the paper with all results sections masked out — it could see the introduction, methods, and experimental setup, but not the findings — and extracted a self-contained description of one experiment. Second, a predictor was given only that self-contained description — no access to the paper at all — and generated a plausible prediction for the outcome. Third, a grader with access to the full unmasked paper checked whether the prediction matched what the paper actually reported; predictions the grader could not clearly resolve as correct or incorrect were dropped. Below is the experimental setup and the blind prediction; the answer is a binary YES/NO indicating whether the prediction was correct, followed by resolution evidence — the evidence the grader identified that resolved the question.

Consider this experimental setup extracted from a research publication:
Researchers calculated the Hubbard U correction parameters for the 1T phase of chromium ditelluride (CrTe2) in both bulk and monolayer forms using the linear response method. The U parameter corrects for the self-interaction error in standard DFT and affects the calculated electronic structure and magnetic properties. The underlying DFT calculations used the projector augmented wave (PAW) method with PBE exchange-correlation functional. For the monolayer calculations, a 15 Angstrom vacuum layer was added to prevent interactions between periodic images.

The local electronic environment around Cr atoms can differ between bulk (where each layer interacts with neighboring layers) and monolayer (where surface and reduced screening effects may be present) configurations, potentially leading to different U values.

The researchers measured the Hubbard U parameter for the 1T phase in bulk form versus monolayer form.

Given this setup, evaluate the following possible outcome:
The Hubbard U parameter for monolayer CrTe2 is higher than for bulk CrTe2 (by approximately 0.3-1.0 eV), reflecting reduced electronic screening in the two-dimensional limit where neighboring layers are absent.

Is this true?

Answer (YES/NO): NO